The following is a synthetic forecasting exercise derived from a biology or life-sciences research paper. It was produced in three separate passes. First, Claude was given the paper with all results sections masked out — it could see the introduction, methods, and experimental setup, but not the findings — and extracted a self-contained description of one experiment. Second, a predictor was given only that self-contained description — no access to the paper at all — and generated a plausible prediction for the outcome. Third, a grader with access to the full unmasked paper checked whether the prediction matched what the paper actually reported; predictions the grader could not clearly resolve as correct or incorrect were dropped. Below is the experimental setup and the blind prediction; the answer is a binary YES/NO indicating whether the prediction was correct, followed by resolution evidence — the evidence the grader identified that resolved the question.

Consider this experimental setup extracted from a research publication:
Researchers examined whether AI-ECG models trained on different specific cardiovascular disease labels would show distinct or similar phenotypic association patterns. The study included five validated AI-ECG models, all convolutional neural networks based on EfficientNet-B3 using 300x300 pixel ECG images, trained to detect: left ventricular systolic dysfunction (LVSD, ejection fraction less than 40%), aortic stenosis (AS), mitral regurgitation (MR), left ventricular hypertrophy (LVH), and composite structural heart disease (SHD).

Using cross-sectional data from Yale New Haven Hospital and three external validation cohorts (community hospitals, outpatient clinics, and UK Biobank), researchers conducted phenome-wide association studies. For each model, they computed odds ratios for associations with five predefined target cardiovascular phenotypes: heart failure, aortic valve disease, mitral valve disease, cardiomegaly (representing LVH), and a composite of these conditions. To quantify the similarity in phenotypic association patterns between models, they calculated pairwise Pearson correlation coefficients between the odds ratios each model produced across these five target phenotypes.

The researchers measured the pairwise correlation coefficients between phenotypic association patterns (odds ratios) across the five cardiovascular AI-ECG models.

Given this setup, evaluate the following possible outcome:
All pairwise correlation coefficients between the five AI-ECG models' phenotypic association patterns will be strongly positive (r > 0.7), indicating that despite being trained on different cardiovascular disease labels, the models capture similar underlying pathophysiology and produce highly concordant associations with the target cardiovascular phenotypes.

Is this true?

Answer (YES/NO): NO